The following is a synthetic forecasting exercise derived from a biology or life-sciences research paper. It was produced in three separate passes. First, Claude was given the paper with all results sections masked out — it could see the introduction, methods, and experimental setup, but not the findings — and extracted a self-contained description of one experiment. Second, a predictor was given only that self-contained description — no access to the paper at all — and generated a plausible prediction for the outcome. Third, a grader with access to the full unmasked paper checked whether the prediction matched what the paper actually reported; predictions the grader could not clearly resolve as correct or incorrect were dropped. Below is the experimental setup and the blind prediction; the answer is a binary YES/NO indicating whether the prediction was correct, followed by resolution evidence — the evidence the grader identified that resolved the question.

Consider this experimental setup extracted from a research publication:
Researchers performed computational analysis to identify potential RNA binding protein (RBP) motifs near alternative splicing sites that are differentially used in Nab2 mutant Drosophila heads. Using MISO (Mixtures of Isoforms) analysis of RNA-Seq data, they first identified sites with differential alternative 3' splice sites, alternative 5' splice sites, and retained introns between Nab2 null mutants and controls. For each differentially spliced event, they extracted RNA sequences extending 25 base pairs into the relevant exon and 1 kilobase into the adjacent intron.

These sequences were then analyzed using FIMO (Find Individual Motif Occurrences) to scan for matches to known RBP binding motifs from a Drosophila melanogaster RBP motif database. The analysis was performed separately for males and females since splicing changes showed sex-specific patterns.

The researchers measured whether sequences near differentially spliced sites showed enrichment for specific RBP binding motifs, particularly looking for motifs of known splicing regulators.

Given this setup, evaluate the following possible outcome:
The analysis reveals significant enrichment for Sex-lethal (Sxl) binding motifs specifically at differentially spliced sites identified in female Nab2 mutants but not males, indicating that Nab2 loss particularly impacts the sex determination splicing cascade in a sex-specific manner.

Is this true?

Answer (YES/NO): YES